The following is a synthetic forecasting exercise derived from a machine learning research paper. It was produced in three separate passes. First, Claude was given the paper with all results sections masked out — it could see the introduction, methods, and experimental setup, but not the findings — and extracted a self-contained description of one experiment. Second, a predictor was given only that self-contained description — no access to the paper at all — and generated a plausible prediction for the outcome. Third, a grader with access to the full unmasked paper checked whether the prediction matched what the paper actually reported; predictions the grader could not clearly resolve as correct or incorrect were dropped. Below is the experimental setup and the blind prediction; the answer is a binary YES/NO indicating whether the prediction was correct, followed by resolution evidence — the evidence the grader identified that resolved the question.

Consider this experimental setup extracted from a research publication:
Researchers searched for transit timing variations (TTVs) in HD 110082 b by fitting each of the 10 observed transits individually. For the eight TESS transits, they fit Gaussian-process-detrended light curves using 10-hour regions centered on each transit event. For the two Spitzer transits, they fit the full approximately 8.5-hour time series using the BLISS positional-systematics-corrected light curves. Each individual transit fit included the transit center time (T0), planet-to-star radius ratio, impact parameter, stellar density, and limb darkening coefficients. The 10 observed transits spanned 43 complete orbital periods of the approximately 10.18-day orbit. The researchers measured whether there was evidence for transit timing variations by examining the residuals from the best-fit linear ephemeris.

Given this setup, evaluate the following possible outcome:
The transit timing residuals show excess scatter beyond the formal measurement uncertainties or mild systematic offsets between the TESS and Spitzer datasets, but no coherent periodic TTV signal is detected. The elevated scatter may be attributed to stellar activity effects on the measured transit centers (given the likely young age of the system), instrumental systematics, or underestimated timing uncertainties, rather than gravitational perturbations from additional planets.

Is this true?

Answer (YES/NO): NO